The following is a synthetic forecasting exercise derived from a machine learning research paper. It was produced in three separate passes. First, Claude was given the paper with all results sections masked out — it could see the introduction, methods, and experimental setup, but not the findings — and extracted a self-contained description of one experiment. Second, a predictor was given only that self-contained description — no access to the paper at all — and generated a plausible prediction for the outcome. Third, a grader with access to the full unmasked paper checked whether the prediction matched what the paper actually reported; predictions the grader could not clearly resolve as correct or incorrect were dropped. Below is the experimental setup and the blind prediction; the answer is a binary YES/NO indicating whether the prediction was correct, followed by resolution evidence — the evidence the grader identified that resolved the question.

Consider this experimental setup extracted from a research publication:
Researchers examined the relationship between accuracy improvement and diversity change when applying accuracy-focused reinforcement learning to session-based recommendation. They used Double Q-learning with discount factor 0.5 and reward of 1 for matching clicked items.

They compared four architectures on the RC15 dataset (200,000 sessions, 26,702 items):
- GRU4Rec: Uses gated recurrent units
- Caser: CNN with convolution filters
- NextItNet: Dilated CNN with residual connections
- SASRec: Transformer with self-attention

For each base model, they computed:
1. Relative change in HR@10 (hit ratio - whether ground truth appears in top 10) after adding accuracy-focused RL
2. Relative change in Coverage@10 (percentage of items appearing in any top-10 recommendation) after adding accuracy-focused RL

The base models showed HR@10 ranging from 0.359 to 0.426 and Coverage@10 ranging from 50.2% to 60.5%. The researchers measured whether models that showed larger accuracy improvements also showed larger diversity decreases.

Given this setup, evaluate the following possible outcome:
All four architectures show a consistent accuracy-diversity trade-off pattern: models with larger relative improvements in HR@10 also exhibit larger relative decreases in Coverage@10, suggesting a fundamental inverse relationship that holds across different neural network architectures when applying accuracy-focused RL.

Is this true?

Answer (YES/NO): NO